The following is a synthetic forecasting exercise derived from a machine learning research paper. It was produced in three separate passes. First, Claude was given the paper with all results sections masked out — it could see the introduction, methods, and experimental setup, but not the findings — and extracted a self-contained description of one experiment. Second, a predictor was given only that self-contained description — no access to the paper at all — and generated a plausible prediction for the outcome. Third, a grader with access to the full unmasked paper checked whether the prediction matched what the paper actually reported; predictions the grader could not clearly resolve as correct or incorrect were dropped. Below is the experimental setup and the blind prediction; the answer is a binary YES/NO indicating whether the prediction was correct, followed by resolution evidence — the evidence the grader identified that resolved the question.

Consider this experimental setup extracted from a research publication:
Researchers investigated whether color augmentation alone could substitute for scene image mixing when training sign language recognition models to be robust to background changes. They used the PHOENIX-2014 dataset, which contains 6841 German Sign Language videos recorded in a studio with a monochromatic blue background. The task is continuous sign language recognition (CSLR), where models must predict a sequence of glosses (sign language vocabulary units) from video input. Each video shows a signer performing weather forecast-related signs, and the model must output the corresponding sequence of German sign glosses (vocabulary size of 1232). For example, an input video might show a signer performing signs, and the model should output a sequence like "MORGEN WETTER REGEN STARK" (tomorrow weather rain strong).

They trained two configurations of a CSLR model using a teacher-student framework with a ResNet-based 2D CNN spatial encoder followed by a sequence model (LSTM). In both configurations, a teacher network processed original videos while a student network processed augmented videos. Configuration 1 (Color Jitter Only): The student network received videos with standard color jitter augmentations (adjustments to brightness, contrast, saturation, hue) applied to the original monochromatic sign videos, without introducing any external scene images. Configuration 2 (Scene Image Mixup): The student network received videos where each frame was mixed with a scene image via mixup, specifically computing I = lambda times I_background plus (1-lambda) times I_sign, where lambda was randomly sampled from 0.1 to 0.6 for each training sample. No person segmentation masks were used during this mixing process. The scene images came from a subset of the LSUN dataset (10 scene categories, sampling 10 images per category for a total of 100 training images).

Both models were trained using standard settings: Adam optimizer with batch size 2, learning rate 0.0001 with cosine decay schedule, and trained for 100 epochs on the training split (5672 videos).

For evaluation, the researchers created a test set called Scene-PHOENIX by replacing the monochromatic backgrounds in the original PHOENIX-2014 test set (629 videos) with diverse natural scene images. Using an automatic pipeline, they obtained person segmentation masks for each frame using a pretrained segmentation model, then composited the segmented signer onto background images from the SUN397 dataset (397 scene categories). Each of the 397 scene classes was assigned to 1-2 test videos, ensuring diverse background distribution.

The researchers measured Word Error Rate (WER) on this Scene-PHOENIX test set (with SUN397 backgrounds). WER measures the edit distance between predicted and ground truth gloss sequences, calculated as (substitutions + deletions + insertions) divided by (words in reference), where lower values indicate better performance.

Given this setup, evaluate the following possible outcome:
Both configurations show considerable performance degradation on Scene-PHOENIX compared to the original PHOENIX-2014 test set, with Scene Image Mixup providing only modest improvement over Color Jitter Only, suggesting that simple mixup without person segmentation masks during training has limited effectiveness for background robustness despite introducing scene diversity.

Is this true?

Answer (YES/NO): NO